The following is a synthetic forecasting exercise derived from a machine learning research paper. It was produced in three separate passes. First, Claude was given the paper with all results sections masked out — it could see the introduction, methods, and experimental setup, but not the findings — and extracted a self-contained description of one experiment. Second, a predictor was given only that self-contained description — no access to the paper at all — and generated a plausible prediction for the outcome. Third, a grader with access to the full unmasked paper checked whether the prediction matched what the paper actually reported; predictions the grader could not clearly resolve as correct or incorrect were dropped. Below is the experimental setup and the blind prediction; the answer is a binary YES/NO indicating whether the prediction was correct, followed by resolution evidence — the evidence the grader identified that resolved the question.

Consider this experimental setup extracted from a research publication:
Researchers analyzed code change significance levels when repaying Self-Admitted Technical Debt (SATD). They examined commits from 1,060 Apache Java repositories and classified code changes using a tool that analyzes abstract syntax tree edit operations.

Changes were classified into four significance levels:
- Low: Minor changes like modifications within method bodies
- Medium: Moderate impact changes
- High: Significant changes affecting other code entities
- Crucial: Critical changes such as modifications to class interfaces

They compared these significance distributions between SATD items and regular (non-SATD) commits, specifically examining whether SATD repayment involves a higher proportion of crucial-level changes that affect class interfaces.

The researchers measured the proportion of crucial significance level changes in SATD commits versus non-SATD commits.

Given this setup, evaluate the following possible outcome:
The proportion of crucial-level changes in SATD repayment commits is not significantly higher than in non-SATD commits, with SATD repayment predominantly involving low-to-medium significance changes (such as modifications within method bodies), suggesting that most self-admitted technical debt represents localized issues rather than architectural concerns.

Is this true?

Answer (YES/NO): NO